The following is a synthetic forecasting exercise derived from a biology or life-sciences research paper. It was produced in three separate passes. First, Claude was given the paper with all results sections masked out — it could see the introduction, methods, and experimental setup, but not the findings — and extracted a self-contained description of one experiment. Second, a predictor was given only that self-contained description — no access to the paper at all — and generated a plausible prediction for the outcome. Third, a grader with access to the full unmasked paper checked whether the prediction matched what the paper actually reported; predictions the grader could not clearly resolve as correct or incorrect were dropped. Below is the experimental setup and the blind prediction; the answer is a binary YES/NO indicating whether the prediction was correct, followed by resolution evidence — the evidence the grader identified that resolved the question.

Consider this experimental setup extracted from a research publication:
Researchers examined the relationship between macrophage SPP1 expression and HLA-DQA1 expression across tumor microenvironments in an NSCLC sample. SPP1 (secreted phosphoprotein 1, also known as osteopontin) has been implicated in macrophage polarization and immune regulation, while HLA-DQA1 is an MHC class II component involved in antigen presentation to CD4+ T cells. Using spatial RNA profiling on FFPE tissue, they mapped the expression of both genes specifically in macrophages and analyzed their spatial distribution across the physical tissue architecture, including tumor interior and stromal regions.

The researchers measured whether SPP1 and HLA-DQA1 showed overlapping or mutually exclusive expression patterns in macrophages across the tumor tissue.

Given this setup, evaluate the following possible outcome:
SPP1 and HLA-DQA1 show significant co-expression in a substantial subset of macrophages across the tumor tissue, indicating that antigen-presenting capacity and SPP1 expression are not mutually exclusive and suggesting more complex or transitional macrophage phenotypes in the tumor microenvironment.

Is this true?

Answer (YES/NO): NO